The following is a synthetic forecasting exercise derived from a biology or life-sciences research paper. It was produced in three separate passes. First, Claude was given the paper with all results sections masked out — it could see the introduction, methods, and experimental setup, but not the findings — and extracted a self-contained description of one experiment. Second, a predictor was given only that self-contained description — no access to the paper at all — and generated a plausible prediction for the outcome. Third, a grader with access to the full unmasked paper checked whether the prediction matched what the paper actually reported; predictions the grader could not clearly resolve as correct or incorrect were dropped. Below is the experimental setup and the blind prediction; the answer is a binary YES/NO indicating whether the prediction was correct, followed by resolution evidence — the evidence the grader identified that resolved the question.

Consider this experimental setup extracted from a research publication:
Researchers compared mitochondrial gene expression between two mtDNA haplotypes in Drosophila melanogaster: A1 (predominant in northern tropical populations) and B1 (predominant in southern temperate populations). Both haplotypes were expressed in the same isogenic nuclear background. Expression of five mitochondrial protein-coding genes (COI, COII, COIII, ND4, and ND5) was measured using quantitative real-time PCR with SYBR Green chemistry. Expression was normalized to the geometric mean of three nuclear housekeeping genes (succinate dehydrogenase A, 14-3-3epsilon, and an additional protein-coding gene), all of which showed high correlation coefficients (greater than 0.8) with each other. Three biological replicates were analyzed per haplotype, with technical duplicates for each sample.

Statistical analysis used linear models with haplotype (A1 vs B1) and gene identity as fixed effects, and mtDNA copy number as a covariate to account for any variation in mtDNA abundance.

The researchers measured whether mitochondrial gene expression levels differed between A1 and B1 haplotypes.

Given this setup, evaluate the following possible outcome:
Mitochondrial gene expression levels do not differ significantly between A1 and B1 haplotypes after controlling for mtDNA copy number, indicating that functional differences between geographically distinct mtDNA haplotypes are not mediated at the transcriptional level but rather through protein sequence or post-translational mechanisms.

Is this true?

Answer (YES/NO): NO